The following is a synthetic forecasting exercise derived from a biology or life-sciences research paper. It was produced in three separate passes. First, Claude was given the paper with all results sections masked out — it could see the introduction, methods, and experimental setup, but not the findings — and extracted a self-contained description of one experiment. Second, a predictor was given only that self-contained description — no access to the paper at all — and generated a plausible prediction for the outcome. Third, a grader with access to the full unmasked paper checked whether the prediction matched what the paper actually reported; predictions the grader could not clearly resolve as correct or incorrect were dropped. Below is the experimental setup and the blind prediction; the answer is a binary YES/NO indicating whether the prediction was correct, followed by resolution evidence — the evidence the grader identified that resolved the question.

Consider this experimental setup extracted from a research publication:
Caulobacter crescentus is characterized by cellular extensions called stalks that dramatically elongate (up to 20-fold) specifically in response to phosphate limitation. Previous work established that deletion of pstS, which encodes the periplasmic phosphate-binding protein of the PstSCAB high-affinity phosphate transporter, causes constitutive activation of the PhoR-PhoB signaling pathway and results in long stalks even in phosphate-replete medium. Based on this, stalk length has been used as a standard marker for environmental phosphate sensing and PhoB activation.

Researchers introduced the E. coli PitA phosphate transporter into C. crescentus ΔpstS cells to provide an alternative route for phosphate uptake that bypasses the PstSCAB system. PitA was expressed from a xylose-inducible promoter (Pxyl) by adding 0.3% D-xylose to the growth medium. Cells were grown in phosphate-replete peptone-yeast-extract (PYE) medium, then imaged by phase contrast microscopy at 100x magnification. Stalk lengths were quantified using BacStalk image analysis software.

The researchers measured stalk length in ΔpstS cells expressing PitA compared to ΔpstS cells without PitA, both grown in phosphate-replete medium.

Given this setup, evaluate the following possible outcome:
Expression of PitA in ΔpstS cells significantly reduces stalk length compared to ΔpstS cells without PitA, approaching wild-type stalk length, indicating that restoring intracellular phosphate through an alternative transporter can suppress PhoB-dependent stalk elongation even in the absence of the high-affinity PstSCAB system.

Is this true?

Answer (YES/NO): NO